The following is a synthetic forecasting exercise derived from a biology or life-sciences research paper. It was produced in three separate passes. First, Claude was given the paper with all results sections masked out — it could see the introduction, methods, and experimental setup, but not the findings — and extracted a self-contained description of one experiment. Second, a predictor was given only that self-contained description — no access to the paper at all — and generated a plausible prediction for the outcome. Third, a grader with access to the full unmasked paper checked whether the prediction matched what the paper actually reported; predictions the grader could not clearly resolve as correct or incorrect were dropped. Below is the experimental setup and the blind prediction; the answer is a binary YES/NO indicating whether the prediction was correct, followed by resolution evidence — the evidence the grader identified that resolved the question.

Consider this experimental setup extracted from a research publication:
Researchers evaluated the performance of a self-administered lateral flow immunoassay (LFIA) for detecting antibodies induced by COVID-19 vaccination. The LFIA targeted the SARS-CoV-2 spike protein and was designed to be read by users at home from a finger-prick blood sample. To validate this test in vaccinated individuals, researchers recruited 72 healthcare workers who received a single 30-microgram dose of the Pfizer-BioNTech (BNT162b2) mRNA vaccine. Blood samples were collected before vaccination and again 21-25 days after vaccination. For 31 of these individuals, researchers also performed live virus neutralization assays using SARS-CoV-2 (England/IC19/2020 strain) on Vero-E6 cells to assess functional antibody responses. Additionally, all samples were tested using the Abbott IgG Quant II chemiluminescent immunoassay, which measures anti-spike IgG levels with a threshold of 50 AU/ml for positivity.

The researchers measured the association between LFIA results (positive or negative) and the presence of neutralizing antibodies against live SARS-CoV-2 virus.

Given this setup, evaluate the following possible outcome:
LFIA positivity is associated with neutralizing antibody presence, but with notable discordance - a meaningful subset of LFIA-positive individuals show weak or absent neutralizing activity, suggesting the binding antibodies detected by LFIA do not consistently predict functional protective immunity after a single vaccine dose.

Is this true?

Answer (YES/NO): NO